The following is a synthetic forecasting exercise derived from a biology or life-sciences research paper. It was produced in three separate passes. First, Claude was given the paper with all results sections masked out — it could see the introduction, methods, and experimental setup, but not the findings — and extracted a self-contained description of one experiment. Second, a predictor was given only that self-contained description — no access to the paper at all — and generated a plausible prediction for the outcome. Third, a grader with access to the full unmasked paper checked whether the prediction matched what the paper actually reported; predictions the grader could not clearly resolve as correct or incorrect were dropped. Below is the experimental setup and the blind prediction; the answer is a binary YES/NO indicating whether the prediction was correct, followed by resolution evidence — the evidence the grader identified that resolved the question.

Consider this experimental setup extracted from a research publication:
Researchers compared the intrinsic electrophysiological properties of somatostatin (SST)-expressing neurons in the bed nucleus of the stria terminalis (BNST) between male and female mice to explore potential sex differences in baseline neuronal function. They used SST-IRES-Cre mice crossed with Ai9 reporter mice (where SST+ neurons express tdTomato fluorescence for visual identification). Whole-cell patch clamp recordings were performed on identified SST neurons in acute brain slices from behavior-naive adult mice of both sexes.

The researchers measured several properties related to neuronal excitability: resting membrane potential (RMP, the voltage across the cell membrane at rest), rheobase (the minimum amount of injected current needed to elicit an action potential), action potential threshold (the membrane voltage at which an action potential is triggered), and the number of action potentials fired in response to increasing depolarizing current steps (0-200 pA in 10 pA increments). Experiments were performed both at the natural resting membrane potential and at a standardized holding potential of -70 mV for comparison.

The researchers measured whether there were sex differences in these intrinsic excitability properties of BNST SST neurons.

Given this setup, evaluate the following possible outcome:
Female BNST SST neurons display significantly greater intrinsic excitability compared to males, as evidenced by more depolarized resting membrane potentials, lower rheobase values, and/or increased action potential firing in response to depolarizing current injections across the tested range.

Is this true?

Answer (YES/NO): NO